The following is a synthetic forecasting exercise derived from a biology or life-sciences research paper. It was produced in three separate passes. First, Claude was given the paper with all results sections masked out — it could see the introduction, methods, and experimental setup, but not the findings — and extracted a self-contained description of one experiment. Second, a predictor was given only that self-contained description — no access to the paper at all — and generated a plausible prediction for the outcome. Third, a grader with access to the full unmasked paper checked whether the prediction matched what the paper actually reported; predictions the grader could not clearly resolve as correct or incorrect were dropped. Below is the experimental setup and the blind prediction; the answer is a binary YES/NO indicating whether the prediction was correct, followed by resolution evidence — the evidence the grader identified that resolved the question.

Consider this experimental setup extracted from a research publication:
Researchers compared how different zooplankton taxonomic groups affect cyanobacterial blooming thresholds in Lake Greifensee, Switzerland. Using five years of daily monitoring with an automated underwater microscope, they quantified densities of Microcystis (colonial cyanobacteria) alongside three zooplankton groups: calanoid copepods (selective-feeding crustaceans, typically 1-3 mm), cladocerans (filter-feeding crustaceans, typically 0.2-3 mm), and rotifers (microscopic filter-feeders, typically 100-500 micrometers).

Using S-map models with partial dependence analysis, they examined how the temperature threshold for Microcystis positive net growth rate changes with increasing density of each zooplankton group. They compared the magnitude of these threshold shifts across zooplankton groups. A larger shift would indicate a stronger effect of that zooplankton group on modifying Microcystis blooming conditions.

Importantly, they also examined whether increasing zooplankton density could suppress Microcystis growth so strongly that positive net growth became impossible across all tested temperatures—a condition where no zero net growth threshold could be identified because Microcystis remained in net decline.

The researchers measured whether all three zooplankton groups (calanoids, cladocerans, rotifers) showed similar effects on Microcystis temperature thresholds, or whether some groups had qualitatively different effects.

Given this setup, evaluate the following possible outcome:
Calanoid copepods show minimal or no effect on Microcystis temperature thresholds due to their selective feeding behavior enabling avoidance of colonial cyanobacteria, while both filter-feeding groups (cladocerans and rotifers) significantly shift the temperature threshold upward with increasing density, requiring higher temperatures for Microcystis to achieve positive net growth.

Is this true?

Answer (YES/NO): NO